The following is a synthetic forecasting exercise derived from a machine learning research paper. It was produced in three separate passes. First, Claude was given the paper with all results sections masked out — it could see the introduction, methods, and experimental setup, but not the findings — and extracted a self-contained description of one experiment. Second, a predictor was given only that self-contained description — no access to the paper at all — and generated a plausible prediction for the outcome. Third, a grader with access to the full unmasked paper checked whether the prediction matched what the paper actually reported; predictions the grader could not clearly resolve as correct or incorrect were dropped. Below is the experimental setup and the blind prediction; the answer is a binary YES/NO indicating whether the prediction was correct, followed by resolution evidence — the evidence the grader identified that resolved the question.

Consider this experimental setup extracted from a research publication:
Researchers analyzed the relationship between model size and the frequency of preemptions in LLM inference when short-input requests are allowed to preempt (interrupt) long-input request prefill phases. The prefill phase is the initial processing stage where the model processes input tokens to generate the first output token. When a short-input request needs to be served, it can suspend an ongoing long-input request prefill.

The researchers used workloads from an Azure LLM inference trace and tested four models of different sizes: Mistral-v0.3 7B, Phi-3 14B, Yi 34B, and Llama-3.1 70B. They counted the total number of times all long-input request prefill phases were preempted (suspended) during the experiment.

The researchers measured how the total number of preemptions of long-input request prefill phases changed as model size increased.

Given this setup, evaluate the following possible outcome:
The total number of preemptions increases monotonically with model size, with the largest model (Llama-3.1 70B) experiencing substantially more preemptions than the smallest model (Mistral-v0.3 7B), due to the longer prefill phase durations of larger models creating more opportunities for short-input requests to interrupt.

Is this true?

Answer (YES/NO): YES